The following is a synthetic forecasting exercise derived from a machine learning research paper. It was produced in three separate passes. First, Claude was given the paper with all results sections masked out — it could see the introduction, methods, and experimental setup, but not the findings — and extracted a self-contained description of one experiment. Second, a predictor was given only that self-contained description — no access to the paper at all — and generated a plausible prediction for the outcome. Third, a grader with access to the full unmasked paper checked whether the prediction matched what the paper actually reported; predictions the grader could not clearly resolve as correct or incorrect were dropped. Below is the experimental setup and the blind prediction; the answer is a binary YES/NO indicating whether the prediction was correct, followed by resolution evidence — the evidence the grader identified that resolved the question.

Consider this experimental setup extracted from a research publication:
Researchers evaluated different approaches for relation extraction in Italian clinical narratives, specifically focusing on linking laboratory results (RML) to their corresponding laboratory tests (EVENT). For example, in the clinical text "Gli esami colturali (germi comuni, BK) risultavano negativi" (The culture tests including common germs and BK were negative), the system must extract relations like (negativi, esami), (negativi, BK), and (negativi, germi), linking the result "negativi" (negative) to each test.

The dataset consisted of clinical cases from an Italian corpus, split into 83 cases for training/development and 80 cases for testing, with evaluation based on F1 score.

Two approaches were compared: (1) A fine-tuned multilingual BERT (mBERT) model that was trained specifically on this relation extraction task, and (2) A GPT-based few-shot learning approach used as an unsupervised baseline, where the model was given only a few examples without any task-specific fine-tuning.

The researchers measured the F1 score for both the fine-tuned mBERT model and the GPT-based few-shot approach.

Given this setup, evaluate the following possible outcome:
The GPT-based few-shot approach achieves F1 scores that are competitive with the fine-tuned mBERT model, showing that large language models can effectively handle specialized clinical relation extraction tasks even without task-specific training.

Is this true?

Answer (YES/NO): NO